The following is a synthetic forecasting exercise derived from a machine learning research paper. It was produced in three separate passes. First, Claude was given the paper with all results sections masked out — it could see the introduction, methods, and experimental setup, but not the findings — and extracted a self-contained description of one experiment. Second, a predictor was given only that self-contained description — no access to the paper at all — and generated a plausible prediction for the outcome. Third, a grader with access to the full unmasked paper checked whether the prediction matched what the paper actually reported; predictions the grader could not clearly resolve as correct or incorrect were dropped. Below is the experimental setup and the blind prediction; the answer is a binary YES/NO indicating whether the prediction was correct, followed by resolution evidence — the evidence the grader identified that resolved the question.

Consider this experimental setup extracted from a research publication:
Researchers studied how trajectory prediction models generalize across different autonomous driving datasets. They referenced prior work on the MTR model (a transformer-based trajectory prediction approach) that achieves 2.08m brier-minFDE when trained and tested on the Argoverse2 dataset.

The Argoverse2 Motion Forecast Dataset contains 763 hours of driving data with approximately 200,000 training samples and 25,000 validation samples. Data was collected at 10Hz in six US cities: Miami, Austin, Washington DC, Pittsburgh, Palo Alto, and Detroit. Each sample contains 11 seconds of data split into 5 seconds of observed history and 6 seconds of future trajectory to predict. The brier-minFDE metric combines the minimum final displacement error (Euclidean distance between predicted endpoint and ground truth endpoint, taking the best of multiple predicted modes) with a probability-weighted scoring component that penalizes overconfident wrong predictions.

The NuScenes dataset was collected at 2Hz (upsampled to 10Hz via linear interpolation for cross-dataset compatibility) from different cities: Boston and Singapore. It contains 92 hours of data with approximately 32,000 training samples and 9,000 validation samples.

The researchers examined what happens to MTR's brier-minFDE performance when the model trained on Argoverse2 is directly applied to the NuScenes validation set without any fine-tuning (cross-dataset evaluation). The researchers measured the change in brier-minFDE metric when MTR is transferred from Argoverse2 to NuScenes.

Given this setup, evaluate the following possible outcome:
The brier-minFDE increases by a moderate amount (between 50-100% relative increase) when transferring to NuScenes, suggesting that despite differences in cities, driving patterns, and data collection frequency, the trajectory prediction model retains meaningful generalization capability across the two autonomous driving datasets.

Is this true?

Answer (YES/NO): YES